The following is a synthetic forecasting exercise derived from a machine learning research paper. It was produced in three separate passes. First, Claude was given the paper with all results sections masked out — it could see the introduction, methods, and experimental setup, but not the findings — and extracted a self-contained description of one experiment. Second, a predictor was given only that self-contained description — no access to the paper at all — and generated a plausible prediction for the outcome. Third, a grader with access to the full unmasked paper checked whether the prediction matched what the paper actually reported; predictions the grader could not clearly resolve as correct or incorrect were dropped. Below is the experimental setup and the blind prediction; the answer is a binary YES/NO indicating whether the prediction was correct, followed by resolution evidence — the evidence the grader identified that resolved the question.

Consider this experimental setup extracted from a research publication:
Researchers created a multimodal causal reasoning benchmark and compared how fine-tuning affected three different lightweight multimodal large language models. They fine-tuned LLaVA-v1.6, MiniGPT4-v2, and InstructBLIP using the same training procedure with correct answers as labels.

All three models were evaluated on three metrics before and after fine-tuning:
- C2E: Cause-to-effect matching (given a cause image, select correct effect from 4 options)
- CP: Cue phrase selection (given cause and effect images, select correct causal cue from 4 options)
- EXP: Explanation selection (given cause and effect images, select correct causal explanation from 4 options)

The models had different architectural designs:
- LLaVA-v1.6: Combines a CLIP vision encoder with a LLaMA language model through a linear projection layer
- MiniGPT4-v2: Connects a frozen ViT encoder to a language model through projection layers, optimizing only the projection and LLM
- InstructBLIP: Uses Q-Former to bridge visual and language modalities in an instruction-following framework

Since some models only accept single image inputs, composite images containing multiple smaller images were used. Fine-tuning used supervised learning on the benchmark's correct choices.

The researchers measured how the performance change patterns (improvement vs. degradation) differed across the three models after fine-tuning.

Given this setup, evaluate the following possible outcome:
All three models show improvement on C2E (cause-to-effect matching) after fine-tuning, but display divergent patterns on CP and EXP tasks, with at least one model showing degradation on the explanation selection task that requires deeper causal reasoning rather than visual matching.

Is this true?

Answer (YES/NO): NO